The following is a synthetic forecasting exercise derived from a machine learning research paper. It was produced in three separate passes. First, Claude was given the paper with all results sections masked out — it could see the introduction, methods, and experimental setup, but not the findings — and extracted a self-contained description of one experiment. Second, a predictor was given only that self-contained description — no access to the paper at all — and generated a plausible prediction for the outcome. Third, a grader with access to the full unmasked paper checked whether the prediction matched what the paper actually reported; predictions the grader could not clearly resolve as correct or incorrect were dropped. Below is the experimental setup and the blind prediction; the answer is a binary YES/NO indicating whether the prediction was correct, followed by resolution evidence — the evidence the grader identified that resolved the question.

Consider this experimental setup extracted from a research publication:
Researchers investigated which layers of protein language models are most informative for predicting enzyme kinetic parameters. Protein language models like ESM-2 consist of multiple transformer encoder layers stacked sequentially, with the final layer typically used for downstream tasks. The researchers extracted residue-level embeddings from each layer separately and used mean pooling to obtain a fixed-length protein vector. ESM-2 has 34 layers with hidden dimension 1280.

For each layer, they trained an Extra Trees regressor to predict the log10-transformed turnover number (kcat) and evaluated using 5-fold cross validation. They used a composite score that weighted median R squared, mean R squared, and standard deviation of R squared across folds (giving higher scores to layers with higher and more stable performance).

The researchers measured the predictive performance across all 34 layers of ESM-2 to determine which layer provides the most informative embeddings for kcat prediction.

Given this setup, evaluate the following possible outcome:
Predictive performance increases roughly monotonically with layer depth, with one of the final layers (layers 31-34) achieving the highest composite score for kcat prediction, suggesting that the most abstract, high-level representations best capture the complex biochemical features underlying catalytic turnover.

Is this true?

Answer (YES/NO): NO